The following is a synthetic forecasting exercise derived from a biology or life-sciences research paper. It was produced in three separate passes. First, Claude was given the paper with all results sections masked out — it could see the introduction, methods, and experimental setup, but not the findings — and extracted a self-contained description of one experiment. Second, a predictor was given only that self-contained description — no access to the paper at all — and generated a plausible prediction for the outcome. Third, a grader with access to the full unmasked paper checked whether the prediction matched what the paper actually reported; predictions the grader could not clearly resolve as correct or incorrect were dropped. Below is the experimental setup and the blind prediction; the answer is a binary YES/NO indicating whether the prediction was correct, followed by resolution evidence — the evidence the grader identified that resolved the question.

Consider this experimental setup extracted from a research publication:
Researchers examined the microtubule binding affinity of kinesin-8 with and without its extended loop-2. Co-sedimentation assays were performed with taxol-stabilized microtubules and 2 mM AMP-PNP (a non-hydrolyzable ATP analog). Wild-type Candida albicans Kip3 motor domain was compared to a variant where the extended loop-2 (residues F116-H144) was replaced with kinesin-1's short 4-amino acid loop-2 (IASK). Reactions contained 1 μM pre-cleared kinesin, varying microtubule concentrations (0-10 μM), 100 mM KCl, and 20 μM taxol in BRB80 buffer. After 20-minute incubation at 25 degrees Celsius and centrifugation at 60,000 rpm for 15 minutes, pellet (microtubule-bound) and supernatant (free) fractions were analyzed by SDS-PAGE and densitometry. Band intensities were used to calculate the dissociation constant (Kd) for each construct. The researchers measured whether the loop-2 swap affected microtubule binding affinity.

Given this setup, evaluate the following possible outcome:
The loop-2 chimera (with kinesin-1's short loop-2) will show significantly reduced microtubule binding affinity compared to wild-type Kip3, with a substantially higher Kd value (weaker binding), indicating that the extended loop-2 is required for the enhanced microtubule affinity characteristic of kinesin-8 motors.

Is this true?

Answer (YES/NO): YES